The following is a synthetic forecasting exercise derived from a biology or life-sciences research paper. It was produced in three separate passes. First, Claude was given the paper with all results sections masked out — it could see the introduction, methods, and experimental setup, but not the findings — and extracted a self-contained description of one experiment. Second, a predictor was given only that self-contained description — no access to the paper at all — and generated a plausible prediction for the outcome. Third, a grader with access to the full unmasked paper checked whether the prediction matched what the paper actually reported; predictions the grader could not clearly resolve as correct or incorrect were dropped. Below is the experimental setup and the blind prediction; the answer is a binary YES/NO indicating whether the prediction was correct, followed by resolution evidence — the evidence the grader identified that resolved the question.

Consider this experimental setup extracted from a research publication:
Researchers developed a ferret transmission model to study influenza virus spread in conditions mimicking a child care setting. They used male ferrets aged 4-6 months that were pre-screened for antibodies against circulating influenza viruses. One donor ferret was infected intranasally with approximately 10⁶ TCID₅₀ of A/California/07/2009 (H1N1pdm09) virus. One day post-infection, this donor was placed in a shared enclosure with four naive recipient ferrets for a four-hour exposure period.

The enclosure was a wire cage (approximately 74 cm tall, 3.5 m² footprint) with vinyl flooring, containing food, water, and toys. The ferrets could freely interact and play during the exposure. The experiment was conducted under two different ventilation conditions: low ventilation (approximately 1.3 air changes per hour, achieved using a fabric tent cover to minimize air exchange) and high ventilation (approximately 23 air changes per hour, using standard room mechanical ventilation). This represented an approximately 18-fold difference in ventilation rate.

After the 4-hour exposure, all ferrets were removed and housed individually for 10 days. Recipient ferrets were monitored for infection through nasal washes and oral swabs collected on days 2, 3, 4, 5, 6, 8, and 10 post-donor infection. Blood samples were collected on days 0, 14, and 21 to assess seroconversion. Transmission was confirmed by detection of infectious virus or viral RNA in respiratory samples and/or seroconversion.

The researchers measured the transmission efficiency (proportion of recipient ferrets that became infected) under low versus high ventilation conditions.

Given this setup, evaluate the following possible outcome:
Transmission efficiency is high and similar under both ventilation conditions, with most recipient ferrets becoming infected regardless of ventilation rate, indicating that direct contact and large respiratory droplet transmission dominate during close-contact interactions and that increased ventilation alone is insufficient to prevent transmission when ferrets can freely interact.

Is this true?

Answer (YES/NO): NO